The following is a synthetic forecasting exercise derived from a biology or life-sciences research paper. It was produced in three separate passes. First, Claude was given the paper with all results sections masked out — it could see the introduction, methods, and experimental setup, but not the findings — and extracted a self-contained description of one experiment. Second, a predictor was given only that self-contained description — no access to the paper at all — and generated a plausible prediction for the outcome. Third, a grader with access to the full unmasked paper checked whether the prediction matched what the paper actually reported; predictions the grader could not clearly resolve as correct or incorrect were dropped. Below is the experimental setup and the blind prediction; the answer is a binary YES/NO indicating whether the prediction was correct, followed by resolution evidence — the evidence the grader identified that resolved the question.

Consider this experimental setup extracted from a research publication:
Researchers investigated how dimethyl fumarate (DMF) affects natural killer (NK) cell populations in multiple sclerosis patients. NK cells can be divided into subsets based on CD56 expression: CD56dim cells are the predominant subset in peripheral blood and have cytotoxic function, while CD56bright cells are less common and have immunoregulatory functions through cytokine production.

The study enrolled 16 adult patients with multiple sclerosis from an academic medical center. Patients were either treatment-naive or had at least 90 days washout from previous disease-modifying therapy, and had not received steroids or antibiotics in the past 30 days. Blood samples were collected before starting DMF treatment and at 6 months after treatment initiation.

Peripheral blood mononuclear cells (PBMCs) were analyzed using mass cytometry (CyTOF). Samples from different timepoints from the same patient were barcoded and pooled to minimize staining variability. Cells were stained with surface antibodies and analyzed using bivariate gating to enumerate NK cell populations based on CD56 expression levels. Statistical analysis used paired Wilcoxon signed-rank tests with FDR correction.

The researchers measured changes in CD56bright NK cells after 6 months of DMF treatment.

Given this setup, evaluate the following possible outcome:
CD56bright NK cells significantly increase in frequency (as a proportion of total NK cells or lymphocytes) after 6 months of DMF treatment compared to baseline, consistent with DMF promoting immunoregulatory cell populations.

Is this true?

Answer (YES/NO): YES